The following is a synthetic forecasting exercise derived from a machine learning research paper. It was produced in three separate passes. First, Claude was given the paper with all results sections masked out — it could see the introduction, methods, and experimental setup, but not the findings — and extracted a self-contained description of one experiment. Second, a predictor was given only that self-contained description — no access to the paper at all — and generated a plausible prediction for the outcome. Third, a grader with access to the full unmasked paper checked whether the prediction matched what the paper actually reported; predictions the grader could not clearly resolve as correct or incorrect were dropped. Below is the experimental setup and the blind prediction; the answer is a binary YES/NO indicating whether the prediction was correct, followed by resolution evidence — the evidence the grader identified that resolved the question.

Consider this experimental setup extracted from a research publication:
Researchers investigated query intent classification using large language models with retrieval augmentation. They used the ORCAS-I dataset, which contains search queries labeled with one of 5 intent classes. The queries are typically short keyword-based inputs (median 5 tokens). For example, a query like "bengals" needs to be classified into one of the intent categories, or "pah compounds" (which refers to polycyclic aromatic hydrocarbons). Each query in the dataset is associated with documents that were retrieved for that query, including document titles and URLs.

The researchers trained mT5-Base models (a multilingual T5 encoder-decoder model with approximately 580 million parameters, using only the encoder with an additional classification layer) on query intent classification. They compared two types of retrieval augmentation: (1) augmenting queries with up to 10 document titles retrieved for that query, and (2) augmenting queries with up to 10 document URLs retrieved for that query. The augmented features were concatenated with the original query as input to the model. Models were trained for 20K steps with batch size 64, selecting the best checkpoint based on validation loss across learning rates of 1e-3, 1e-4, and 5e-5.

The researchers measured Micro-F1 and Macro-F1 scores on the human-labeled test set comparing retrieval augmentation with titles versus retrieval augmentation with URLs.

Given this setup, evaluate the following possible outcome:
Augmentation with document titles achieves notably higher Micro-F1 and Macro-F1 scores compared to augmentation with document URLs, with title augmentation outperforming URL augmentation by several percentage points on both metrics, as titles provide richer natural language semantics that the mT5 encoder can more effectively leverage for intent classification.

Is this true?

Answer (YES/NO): NO